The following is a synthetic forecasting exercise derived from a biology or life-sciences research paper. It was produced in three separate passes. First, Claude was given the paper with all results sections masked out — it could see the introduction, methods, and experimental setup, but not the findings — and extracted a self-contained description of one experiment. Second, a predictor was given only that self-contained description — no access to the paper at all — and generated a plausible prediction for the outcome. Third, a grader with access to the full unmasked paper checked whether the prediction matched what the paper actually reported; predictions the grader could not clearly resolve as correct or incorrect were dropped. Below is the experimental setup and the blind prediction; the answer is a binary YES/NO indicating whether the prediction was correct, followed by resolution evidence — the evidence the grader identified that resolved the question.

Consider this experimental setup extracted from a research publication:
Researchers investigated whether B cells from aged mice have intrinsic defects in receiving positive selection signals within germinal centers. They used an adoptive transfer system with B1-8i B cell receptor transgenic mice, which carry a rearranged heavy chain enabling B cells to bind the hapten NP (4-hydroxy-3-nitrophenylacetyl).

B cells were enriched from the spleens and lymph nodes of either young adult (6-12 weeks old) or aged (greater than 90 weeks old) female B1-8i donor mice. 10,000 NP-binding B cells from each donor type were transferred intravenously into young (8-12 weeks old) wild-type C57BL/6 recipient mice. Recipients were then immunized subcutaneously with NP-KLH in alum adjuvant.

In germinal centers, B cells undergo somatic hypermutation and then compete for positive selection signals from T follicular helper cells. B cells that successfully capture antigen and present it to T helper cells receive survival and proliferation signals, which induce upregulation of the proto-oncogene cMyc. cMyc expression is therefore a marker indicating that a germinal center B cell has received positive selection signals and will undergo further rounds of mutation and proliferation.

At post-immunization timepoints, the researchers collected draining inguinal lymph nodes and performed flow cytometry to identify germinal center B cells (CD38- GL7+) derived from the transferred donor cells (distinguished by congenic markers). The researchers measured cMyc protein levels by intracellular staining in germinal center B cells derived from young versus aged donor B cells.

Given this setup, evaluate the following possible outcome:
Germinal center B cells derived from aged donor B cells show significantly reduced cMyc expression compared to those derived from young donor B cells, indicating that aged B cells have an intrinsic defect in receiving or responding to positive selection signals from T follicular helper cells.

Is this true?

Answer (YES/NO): NO